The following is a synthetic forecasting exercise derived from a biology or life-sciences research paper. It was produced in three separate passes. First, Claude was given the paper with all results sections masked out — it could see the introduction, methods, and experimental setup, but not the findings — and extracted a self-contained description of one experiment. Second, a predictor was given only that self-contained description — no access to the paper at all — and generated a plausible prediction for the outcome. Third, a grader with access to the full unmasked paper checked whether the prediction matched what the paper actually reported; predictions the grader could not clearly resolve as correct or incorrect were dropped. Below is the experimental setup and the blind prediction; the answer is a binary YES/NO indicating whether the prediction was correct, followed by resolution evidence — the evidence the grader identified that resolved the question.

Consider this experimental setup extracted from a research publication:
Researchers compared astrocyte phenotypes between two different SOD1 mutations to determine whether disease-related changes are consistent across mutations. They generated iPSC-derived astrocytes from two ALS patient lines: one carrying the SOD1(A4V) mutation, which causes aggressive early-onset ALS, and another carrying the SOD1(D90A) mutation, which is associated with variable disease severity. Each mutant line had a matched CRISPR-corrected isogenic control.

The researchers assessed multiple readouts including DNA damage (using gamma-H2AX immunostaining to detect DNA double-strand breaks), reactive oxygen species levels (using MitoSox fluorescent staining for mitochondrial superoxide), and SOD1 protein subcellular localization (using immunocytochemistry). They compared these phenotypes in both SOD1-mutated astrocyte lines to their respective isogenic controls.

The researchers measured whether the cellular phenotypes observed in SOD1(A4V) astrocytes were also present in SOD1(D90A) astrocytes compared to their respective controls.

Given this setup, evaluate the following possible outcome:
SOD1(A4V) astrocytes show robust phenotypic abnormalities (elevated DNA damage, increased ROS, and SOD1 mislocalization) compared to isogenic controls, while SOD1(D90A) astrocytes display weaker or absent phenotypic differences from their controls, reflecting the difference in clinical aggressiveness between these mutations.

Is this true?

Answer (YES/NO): NO